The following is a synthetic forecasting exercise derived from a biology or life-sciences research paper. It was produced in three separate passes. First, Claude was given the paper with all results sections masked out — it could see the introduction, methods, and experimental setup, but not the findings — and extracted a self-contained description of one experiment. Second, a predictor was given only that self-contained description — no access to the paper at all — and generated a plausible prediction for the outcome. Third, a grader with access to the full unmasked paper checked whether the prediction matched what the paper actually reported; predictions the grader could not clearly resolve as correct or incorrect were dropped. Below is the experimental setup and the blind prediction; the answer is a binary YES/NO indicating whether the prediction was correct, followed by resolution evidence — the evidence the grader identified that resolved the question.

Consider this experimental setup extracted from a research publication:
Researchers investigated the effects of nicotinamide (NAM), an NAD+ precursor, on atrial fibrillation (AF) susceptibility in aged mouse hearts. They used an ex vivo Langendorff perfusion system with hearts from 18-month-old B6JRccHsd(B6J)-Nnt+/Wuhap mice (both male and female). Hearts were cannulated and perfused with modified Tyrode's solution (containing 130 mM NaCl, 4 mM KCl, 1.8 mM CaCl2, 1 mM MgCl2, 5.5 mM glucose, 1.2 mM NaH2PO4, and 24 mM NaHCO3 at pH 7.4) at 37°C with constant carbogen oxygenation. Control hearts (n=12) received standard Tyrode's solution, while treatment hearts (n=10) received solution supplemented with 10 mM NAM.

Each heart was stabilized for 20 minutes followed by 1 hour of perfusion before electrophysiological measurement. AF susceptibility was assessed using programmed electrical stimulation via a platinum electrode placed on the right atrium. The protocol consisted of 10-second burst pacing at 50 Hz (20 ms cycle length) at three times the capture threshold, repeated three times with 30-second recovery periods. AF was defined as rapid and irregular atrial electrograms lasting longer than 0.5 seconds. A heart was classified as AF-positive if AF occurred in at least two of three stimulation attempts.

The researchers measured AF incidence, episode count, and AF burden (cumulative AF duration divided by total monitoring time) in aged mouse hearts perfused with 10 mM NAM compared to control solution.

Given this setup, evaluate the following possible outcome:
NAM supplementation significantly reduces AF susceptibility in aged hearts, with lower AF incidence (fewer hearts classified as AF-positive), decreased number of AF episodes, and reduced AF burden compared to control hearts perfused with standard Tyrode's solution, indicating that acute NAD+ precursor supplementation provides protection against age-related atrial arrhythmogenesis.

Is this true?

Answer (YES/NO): NO